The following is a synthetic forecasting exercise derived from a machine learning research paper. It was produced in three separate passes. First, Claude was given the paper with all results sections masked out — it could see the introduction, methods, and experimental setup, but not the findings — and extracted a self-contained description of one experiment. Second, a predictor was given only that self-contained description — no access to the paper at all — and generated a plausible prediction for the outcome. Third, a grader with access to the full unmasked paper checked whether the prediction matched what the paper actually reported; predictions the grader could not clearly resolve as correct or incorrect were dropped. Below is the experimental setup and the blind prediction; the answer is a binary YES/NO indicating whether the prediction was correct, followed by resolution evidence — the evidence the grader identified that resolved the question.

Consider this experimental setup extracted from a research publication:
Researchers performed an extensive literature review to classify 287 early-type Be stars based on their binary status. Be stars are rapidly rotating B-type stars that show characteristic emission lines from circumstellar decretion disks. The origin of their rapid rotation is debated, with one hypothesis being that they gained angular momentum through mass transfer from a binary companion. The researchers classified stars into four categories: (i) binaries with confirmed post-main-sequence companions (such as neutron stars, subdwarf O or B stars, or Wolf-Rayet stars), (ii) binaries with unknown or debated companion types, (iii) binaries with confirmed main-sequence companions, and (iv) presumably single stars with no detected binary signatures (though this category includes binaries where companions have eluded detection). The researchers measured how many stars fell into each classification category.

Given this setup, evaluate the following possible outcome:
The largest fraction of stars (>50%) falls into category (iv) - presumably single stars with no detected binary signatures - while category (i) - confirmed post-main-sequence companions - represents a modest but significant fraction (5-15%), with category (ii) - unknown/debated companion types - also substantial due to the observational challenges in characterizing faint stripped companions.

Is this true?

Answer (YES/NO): NO